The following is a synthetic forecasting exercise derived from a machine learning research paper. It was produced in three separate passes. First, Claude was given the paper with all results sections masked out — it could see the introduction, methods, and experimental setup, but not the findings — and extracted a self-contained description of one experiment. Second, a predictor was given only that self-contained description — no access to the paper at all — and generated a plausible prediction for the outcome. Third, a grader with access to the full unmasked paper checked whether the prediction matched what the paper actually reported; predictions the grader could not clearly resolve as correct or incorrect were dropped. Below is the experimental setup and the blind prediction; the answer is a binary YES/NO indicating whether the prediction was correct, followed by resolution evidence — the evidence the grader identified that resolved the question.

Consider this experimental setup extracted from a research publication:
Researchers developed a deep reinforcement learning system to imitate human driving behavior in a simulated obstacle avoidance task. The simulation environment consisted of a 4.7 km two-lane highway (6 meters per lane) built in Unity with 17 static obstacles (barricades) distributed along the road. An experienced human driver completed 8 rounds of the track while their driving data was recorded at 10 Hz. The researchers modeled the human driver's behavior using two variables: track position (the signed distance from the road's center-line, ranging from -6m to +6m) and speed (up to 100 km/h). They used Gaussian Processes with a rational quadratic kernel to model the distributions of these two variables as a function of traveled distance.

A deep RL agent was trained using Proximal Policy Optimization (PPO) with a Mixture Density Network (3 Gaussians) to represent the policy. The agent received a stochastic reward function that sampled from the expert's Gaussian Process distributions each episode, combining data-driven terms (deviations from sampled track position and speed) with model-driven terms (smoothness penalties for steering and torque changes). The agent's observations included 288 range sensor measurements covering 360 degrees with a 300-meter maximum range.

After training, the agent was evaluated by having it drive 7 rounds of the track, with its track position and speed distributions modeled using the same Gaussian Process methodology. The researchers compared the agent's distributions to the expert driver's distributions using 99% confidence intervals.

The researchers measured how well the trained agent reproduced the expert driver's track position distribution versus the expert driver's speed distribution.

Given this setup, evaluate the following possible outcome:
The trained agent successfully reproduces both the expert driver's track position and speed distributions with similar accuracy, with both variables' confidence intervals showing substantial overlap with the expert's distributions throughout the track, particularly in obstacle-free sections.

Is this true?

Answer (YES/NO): NO